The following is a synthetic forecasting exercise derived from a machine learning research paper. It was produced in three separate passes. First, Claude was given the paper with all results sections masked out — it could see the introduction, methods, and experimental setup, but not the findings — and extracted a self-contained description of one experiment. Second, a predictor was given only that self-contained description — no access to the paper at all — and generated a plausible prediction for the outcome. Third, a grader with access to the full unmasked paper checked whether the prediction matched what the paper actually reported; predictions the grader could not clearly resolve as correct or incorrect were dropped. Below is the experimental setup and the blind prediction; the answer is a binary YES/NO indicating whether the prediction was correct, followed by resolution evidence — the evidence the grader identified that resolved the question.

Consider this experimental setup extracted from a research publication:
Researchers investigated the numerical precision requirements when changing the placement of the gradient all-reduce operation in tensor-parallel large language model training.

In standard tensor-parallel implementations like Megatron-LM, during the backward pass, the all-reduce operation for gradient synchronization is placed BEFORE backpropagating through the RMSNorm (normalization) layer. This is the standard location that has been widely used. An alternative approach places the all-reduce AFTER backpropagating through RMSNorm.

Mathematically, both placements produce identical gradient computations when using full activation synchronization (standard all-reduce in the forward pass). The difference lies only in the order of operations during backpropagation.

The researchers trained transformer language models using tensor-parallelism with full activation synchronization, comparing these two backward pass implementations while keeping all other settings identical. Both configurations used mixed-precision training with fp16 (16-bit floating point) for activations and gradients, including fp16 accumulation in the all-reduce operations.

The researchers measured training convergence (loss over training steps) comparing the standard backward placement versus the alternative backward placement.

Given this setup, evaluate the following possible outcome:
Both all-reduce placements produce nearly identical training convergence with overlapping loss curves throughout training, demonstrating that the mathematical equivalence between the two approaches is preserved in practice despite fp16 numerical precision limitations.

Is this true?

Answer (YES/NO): NO